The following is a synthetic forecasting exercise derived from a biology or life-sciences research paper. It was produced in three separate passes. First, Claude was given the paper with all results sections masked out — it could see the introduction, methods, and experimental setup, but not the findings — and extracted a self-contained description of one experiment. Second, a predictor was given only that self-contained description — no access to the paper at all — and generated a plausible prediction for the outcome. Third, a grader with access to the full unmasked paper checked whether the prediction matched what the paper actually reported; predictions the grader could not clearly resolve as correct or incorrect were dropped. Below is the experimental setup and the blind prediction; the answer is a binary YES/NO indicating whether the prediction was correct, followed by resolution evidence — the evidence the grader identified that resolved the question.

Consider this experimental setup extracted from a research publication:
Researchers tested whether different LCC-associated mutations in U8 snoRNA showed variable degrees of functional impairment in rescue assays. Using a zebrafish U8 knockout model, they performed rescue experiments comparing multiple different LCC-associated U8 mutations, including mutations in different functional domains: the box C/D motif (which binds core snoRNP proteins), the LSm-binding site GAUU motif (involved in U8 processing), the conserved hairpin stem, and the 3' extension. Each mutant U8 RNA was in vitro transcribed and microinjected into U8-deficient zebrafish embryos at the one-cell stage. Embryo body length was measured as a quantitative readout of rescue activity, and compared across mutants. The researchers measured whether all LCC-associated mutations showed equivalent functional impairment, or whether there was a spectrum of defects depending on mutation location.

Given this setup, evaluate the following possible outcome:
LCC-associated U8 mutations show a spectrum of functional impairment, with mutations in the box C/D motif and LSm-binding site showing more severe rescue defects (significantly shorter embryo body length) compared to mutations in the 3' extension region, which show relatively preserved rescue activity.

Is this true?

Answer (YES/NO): NO